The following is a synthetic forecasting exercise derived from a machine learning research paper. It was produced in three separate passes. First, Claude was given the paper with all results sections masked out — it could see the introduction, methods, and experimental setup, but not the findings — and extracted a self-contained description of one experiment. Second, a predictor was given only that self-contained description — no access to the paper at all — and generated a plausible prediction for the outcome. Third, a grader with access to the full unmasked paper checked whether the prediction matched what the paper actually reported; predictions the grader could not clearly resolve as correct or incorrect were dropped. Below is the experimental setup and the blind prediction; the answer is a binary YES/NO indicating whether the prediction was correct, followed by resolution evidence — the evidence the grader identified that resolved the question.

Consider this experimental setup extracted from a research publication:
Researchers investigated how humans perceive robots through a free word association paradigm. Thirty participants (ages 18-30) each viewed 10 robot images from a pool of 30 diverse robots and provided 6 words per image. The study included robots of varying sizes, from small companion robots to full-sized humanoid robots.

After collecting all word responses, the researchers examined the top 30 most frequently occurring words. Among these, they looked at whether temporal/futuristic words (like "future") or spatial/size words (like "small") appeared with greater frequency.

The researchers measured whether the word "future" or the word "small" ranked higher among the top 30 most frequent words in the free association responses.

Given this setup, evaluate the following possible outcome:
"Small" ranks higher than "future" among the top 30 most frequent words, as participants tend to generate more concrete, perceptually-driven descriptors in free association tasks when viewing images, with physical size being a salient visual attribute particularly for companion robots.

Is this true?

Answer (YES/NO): YES